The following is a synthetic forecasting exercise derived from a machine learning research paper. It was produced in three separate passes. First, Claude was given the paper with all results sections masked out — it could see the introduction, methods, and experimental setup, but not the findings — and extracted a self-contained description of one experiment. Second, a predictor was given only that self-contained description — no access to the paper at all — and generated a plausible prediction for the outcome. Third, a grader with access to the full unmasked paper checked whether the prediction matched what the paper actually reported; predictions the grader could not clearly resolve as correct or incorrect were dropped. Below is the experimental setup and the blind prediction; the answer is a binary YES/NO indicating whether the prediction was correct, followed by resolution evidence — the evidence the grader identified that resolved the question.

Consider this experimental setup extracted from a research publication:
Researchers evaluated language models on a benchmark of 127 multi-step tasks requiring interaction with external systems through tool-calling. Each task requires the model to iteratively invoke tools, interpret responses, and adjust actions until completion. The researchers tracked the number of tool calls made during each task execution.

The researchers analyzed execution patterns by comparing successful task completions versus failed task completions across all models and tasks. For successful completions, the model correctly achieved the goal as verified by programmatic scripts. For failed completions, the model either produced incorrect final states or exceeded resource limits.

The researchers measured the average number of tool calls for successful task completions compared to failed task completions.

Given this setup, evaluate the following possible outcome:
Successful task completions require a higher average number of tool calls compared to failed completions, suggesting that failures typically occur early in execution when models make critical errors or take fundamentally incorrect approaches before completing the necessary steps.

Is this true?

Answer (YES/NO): NO